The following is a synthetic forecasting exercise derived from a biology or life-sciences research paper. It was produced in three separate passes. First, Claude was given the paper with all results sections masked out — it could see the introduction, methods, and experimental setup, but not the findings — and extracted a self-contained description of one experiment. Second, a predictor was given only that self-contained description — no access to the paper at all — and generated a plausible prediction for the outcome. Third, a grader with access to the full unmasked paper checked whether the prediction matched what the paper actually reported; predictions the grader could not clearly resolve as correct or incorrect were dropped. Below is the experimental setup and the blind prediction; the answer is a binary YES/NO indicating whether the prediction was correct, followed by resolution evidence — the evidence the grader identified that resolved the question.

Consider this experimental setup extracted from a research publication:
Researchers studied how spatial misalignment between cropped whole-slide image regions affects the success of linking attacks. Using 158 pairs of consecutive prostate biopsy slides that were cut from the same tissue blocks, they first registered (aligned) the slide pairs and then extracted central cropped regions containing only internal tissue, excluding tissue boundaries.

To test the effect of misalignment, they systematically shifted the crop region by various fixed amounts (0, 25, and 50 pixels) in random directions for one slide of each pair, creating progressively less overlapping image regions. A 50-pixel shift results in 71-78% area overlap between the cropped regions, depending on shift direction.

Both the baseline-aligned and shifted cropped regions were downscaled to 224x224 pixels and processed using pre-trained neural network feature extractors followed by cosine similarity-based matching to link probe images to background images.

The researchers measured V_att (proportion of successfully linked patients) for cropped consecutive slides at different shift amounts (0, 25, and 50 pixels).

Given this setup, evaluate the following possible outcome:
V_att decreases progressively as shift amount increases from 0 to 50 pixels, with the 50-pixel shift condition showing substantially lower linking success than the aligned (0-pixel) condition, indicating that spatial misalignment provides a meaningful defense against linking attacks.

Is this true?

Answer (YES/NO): NO